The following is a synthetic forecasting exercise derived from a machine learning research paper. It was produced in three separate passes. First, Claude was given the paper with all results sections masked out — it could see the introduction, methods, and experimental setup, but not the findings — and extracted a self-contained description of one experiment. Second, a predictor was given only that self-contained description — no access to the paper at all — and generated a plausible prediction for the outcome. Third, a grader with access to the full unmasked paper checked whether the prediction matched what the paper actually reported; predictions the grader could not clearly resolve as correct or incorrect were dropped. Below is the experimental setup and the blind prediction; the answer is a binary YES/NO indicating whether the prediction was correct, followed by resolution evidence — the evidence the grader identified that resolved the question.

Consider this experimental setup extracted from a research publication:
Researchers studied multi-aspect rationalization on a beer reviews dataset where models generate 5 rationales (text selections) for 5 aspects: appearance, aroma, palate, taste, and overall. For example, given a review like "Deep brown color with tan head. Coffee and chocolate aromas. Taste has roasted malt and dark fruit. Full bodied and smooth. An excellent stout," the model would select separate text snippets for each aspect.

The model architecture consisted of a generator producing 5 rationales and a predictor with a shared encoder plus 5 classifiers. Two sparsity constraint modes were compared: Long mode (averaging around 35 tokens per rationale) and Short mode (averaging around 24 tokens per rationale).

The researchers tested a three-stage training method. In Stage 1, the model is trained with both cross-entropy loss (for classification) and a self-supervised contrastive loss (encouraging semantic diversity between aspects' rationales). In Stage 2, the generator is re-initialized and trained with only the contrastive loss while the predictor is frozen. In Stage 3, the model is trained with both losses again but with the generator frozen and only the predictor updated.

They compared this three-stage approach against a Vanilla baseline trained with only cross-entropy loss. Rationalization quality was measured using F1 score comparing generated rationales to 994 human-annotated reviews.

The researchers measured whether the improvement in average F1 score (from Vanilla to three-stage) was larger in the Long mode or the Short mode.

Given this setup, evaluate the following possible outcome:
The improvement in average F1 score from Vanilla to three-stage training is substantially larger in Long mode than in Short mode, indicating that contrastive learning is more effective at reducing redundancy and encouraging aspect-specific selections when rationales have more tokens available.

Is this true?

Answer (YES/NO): NO